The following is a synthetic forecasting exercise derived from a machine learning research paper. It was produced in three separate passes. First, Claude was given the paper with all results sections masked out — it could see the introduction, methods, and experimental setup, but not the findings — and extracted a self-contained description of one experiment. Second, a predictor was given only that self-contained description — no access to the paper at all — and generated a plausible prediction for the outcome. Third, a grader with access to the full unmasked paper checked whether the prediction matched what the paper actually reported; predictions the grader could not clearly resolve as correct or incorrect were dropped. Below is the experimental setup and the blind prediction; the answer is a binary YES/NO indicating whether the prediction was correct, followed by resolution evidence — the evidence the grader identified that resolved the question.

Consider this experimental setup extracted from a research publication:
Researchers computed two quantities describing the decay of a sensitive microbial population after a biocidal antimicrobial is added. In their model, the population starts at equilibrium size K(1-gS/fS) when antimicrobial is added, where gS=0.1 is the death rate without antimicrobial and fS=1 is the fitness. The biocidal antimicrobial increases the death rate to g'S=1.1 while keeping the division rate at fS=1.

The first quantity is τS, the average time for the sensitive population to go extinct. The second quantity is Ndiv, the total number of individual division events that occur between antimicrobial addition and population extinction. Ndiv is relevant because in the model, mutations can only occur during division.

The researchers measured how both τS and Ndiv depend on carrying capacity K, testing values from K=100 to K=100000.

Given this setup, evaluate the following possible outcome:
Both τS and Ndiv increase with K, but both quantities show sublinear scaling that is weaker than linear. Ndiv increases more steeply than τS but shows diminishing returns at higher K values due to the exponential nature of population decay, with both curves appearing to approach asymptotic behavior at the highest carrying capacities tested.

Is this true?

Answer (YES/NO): NO